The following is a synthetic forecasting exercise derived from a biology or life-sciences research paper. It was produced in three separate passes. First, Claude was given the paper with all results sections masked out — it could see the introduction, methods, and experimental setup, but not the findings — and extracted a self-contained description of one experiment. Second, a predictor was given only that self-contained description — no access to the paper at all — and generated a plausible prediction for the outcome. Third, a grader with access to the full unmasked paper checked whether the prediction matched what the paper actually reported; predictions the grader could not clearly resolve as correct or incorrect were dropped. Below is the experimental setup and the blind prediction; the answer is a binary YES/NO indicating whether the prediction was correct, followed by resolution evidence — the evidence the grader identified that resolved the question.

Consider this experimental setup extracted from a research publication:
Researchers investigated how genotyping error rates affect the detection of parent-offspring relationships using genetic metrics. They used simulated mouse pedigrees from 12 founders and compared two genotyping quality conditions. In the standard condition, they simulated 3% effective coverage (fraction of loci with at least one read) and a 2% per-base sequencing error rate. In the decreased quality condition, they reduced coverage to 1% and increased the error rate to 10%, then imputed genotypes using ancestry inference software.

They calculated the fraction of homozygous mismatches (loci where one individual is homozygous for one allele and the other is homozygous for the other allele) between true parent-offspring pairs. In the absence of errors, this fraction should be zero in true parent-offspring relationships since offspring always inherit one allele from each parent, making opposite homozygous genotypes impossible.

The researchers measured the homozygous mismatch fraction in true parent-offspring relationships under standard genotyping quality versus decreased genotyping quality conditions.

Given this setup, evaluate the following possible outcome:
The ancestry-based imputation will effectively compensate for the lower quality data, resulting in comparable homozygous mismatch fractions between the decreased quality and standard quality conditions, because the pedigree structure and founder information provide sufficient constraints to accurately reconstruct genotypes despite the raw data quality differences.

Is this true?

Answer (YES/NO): NO